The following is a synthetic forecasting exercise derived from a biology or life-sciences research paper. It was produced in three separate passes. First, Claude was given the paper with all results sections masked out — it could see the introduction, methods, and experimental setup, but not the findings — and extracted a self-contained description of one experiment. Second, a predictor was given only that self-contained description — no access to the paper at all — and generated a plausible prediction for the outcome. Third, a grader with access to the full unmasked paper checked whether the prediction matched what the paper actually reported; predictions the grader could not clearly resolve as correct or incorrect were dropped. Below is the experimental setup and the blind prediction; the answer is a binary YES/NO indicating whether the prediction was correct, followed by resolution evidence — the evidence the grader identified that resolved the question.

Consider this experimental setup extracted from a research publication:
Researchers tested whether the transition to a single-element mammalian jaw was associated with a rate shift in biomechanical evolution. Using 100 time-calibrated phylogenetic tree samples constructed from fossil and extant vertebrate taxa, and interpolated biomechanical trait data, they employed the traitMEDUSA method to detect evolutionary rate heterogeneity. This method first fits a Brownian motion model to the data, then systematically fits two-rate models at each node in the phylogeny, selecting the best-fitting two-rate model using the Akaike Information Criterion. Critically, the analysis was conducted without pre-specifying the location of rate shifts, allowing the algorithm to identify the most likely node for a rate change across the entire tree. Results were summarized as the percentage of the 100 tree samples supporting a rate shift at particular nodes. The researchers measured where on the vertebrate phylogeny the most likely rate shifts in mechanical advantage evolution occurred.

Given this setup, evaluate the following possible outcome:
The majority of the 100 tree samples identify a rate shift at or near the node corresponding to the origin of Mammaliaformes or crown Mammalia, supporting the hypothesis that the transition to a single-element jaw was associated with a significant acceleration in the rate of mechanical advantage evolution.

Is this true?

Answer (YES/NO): NO